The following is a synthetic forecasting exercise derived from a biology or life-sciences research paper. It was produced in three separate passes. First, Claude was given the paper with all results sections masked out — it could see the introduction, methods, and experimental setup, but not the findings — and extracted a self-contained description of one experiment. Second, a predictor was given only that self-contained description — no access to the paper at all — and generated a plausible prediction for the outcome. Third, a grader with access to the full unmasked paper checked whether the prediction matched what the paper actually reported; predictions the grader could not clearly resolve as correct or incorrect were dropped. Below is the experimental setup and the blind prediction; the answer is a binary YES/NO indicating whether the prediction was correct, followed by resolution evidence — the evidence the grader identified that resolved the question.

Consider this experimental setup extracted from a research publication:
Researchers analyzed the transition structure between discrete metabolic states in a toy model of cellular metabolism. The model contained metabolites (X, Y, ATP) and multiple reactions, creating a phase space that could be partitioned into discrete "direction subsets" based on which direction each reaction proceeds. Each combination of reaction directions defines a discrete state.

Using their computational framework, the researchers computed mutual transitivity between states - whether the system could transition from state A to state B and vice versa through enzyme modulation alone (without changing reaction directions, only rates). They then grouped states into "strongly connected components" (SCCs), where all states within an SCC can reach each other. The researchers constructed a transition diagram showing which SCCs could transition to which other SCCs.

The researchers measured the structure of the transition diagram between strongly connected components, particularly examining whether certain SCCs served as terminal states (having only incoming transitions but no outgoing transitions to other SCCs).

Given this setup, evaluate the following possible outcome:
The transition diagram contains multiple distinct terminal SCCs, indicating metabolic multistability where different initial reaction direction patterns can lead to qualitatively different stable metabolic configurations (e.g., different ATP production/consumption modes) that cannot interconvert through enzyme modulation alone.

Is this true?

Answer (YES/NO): NO